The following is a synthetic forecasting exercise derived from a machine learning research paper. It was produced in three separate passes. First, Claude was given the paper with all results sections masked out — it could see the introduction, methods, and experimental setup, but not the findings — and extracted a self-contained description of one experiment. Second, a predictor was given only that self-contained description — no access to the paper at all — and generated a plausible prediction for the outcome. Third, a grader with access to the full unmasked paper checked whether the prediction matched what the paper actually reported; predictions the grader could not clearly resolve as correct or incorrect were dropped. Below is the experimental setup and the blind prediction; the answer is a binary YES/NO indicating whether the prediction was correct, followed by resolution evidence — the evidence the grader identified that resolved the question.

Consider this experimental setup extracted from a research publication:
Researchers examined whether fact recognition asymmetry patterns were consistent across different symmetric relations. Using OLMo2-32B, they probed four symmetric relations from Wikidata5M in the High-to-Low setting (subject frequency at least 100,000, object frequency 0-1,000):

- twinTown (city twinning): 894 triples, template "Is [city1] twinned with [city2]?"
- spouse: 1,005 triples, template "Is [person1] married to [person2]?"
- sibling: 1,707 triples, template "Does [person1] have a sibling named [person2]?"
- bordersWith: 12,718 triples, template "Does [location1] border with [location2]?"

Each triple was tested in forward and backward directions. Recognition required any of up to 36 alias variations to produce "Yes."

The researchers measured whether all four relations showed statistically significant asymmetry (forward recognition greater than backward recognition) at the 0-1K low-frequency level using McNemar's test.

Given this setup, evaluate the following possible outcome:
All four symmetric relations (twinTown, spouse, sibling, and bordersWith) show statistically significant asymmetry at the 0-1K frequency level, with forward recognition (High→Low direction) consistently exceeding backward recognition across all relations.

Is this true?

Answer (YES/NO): NO